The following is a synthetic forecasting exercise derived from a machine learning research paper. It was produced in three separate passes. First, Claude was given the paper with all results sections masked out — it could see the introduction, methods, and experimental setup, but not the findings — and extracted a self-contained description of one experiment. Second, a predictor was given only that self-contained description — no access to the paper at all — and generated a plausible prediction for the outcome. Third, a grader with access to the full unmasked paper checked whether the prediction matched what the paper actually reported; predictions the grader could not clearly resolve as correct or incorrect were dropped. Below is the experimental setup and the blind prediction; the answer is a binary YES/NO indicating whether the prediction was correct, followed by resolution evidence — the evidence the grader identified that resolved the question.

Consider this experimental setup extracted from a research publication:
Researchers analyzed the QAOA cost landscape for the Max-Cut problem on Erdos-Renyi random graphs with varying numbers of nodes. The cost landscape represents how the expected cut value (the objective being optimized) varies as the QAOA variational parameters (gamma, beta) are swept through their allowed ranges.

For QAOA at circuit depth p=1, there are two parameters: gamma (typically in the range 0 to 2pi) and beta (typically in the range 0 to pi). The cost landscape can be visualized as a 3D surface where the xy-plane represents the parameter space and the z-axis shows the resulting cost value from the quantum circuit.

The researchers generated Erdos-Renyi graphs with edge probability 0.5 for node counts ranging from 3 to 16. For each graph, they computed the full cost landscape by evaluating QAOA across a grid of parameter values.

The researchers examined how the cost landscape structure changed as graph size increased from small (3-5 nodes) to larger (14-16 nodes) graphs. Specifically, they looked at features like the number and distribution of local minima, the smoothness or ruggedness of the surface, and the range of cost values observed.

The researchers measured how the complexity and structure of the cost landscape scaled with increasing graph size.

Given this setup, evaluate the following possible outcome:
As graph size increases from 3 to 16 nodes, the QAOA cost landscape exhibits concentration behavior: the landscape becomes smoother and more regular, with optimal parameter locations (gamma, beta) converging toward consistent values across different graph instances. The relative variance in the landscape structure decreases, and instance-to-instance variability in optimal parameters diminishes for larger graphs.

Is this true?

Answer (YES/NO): NO